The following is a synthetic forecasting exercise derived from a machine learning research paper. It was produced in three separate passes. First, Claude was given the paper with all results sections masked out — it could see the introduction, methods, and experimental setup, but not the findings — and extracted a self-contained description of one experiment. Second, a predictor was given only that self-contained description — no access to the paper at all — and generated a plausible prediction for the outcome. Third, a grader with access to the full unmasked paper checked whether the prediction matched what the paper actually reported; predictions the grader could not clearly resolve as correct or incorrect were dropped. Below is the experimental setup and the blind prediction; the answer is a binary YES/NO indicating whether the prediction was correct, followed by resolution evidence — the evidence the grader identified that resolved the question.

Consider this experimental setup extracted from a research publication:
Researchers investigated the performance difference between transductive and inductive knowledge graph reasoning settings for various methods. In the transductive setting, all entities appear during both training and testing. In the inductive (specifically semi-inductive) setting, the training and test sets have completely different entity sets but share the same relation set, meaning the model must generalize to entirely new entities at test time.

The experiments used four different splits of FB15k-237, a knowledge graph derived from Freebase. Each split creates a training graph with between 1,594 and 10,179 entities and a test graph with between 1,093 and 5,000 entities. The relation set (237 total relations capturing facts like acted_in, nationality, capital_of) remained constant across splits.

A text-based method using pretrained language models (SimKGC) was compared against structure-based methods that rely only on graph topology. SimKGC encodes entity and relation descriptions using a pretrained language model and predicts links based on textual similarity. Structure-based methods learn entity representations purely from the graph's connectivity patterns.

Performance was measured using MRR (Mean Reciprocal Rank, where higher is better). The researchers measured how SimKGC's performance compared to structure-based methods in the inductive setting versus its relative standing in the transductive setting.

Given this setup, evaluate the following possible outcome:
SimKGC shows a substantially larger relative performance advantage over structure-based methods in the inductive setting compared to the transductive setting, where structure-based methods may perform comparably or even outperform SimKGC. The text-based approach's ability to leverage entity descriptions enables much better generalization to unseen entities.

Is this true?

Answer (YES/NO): NO